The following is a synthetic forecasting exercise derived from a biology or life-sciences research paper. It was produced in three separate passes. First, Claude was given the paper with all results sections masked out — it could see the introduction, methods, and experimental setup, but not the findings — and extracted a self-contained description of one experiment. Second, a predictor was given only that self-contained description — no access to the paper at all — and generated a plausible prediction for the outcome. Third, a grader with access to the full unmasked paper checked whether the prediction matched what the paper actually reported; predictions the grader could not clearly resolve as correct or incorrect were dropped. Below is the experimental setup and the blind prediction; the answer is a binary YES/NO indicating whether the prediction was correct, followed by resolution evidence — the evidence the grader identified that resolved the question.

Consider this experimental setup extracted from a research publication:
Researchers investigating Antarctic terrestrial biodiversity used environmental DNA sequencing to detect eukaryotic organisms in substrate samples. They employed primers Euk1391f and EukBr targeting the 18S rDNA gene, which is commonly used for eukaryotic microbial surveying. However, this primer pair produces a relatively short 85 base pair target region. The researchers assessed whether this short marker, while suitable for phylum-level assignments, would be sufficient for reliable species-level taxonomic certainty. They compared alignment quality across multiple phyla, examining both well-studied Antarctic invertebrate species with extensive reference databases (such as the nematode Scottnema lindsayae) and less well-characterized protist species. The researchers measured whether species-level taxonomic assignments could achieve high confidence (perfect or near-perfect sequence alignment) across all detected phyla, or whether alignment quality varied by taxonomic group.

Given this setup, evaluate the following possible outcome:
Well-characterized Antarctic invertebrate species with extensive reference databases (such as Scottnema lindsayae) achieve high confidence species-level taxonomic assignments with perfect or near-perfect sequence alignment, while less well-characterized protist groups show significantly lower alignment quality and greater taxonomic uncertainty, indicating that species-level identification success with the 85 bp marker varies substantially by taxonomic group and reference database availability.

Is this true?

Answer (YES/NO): YES